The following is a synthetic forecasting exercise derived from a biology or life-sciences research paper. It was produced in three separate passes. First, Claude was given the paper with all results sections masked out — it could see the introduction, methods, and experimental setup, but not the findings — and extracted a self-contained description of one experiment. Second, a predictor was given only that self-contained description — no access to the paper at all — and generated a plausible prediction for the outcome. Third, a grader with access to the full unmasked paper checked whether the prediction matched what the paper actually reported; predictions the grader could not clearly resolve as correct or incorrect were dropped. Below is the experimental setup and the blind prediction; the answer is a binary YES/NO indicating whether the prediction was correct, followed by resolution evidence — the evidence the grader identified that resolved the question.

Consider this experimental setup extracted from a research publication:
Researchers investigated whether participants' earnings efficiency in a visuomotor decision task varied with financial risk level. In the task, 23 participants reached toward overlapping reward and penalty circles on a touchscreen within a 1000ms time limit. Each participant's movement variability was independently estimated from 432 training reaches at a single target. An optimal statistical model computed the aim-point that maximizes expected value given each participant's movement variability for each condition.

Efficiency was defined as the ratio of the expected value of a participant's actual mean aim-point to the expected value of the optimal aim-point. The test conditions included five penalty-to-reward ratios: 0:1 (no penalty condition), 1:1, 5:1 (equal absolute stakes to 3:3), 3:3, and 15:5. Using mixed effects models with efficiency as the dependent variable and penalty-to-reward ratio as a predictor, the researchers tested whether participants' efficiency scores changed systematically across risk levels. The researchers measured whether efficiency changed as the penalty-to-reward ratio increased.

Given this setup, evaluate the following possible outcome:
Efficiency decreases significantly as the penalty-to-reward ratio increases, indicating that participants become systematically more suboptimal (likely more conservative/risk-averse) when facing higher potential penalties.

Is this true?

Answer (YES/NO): YES